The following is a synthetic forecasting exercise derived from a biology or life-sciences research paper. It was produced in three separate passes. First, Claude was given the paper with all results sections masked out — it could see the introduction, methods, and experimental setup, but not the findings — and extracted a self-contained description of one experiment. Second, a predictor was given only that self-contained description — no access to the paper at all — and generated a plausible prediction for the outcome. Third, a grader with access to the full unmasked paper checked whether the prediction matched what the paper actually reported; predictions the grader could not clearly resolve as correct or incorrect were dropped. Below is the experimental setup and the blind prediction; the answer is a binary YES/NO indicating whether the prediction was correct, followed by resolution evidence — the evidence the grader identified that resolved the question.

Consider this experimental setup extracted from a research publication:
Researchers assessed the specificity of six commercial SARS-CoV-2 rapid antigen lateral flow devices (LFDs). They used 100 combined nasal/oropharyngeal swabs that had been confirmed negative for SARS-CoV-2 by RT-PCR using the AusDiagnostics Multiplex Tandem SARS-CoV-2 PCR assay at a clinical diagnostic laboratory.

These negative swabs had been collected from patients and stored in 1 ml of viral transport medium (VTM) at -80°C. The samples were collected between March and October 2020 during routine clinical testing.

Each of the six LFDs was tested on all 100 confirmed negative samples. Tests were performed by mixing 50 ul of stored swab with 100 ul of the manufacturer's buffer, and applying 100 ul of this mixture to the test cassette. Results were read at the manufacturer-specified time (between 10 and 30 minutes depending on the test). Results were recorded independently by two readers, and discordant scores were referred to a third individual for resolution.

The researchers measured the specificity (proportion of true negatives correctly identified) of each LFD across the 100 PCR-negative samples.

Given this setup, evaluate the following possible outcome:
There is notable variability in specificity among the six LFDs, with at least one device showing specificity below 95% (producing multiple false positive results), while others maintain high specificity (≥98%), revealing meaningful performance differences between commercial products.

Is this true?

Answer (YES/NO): NO